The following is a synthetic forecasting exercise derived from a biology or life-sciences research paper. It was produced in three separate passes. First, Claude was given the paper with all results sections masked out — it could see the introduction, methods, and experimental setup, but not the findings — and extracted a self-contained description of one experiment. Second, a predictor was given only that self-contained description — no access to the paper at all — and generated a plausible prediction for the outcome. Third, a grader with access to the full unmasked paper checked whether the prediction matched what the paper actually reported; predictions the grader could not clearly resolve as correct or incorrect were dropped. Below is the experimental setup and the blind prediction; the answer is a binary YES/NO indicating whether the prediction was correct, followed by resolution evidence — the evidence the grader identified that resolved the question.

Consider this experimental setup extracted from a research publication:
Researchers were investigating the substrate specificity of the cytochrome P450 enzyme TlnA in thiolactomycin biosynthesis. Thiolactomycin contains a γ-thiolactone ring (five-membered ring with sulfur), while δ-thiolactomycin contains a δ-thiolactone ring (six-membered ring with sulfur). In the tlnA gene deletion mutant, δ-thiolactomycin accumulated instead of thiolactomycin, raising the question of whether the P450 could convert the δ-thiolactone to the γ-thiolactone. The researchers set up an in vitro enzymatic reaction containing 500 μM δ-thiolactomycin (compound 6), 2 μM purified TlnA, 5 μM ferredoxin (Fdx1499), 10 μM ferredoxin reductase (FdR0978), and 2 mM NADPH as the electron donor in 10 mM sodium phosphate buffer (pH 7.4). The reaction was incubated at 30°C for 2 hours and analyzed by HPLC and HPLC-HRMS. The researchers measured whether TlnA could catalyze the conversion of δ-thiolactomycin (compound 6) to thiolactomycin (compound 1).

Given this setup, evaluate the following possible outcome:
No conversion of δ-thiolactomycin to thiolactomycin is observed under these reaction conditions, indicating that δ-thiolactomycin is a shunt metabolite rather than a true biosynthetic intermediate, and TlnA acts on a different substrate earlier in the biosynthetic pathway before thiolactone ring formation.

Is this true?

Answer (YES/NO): YES